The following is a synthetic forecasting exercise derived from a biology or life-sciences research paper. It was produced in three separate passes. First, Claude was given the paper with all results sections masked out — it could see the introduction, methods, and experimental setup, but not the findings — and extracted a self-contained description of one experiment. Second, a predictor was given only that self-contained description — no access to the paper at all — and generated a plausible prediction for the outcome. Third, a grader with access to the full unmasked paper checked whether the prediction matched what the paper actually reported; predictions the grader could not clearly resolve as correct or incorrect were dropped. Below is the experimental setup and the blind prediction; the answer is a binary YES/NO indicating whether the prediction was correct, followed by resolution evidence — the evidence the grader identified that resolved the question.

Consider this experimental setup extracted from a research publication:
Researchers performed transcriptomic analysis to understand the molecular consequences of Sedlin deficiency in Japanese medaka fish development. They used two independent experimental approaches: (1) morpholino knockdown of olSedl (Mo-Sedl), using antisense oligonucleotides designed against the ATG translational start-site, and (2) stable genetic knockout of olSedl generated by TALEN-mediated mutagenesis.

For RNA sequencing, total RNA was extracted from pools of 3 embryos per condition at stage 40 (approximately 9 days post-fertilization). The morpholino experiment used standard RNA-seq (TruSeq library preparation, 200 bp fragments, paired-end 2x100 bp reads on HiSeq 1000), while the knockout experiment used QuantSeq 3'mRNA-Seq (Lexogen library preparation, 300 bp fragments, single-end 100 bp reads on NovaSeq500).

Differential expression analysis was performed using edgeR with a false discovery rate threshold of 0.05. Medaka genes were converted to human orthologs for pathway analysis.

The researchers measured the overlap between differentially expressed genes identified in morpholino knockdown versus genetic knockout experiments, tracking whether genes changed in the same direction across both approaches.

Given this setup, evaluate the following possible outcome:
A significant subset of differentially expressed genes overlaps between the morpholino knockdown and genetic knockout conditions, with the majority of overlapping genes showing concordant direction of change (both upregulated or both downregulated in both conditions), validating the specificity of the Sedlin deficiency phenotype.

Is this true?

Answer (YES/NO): YES